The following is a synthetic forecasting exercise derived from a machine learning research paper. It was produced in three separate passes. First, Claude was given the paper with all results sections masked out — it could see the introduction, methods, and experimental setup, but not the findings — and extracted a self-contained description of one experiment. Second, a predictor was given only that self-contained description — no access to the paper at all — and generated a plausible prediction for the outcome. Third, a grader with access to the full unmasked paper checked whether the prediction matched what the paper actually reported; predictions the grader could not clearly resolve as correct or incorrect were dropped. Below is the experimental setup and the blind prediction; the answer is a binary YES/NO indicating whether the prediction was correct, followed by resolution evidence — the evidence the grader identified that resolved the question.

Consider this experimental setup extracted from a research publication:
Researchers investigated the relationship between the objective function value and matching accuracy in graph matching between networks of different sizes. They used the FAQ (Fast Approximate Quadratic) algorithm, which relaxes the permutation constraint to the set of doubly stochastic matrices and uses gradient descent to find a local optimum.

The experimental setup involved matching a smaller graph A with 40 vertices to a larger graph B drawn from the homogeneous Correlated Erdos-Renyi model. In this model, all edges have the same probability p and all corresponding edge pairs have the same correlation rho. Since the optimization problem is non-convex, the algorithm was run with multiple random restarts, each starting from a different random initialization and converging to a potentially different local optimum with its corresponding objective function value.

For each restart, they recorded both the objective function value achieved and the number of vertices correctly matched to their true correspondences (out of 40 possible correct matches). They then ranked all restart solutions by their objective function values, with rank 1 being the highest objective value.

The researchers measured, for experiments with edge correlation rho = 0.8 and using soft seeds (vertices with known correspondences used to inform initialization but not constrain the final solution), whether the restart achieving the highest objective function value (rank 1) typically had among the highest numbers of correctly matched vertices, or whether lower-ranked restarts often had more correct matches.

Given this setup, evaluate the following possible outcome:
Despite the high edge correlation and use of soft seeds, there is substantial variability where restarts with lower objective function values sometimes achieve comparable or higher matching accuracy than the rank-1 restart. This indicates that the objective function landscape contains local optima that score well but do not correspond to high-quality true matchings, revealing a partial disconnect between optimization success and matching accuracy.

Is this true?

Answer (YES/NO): NO